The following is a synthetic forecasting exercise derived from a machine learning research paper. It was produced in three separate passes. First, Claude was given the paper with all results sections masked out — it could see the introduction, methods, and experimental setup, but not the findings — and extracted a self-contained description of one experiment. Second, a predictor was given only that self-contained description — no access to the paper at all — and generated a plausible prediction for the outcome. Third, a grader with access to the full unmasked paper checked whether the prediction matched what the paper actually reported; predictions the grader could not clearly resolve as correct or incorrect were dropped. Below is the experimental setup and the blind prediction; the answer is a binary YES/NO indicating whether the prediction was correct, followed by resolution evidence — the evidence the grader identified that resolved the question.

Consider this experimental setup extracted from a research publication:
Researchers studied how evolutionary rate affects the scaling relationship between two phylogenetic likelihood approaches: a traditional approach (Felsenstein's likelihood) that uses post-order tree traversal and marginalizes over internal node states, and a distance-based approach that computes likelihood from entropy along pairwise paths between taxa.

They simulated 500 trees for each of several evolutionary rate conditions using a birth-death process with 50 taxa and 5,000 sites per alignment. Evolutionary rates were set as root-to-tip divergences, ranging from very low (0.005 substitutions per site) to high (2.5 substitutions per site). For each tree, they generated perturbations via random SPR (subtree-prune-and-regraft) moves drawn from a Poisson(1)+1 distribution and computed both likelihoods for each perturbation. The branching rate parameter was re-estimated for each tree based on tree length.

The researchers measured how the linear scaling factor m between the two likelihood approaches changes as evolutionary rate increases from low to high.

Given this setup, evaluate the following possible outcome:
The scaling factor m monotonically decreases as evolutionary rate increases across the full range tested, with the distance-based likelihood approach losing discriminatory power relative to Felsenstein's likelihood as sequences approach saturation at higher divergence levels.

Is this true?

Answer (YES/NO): YES